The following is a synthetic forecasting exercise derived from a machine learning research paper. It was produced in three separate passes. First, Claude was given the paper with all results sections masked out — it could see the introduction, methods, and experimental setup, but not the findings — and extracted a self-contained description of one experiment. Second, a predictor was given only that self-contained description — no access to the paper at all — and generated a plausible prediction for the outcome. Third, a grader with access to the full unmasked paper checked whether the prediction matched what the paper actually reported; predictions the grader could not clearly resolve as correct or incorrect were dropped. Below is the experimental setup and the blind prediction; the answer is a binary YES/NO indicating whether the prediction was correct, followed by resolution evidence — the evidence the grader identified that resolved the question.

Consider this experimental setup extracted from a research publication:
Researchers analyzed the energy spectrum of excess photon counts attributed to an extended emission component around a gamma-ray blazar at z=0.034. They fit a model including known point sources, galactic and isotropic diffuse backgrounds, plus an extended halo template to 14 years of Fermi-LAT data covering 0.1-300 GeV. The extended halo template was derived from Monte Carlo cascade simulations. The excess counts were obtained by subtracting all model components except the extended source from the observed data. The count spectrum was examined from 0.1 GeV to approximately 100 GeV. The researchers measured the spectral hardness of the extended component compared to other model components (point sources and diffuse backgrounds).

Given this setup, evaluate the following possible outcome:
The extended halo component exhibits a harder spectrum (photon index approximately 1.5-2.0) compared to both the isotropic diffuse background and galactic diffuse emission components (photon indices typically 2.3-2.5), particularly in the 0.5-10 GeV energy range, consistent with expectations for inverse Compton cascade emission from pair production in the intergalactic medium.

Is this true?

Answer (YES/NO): YES